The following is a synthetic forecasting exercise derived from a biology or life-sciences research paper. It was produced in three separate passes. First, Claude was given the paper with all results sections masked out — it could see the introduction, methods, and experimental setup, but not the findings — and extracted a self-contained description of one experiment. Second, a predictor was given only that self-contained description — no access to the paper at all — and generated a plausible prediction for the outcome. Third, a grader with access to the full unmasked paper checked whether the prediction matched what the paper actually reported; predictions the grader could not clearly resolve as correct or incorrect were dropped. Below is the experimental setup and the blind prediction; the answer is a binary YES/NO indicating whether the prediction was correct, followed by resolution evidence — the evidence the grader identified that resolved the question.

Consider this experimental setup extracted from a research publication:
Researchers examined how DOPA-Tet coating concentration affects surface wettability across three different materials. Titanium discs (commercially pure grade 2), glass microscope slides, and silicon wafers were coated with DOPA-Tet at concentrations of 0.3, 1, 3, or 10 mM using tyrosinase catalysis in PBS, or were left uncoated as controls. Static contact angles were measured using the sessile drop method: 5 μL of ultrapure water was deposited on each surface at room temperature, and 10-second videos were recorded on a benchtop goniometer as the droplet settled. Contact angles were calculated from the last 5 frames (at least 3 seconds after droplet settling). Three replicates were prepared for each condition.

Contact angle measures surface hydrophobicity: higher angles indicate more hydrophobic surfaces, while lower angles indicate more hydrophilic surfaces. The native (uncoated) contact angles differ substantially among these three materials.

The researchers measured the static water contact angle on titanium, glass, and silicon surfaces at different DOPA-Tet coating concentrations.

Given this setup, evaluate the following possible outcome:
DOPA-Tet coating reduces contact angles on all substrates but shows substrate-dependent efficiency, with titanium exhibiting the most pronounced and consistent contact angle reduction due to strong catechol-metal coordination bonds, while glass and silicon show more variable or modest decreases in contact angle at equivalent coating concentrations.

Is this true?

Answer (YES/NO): NO